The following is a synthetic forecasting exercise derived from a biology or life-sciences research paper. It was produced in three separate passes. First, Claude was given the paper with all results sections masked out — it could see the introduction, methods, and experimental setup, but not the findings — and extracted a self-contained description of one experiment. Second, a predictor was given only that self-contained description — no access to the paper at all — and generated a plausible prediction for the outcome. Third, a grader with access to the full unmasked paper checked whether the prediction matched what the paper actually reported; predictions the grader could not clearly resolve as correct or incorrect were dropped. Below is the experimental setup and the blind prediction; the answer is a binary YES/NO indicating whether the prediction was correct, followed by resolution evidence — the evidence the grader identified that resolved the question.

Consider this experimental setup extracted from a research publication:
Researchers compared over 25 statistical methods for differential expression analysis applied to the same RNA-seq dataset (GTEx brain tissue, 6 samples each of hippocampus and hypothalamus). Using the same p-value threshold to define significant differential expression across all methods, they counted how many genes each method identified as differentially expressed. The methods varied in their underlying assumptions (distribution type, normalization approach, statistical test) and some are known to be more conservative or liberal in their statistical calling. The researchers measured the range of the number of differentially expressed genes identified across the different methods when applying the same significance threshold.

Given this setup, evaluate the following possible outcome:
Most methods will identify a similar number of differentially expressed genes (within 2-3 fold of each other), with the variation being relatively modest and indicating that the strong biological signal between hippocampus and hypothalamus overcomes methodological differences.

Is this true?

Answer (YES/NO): NO